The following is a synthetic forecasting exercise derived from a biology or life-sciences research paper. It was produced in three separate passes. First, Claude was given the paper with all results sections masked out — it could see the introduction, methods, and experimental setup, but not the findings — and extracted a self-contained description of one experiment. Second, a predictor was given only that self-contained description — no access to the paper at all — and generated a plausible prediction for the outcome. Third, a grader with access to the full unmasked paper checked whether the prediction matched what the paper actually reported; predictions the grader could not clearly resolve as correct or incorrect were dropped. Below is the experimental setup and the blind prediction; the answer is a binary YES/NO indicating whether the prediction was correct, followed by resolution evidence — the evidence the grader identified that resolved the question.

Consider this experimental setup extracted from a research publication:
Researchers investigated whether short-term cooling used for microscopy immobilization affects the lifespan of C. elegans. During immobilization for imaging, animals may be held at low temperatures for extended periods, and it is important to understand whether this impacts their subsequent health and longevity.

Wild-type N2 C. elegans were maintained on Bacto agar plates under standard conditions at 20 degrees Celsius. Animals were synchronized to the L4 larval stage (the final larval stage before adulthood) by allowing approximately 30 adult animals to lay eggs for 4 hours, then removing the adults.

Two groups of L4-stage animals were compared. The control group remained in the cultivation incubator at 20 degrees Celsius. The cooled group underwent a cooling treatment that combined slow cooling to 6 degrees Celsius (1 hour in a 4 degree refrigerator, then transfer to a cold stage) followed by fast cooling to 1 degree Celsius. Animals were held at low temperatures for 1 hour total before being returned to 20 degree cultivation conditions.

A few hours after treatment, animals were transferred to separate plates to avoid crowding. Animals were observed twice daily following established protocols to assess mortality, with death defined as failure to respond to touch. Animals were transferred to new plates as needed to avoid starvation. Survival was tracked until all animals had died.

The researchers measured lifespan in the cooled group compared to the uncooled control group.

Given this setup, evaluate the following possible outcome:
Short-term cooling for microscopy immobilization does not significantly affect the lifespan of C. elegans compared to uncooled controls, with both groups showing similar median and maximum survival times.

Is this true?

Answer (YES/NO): YES